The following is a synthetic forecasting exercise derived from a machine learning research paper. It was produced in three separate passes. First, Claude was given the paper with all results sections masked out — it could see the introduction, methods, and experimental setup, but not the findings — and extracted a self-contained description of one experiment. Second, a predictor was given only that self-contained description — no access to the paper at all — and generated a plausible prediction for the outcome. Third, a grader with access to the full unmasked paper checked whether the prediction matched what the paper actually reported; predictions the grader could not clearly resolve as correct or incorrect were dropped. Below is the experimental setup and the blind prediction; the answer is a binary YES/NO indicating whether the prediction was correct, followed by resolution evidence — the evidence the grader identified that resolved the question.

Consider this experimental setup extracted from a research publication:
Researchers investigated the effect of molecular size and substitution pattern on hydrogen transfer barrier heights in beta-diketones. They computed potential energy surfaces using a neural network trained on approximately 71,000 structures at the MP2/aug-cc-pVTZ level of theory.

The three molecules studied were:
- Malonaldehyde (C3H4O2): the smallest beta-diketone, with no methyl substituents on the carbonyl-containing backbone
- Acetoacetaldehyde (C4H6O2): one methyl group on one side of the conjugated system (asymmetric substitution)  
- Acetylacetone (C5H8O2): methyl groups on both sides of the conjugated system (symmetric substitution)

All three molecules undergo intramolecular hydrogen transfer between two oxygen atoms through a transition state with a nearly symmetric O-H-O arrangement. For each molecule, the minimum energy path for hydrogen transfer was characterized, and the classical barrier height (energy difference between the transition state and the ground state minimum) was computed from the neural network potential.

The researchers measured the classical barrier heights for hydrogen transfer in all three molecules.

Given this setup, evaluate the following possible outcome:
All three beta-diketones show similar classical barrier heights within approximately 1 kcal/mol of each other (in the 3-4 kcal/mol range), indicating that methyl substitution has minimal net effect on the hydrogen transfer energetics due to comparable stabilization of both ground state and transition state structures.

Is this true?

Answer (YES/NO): NO